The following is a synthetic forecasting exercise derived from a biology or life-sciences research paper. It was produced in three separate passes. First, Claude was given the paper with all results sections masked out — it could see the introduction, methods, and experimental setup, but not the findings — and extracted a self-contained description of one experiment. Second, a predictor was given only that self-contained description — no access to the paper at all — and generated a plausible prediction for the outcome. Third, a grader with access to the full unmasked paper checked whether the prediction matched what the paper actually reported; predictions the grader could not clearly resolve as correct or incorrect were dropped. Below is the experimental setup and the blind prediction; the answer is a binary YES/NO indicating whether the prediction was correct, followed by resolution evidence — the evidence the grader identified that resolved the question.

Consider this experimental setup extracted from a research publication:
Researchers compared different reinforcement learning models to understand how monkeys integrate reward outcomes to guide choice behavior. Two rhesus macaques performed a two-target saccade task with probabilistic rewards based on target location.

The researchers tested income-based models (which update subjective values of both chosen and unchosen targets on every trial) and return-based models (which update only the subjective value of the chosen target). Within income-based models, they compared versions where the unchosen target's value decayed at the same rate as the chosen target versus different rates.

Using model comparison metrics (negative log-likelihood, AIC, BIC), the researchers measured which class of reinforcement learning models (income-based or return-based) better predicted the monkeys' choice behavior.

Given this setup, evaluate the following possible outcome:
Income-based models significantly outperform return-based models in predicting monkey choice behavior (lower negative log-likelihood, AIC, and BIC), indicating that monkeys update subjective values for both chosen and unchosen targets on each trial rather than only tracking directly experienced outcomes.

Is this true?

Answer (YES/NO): NO